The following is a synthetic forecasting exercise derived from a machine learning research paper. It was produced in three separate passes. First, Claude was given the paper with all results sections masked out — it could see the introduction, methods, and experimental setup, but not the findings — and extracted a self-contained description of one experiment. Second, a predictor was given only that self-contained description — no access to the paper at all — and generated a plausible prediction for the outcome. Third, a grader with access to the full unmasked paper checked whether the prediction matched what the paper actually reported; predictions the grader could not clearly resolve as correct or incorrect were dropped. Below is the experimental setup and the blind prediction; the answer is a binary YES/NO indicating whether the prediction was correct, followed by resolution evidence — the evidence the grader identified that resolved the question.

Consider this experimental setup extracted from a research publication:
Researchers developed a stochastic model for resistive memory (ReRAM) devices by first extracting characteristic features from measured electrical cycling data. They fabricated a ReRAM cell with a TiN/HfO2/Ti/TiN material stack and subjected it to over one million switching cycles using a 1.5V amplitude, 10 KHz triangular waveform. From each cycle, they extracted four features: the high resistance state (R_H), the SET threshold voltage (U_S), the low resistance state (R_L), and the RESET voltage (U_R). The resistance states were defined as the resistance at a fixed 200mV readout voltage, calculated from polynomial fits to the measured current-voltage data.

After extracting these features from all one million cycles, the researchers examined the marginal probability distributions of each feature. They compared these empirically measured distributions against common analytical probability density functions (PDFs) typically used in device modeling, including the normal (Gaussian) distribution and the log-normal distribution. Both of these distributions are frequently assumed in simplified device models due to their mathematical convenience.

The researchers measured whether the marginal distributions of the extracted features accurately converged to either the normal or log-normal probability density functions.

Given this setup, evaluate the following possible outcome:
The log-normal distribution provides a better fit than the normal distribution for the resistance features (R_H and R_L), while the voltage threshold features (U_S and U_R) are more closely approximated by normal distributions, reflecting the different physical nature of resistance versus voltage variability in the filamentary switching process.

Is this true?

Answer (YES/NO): NO